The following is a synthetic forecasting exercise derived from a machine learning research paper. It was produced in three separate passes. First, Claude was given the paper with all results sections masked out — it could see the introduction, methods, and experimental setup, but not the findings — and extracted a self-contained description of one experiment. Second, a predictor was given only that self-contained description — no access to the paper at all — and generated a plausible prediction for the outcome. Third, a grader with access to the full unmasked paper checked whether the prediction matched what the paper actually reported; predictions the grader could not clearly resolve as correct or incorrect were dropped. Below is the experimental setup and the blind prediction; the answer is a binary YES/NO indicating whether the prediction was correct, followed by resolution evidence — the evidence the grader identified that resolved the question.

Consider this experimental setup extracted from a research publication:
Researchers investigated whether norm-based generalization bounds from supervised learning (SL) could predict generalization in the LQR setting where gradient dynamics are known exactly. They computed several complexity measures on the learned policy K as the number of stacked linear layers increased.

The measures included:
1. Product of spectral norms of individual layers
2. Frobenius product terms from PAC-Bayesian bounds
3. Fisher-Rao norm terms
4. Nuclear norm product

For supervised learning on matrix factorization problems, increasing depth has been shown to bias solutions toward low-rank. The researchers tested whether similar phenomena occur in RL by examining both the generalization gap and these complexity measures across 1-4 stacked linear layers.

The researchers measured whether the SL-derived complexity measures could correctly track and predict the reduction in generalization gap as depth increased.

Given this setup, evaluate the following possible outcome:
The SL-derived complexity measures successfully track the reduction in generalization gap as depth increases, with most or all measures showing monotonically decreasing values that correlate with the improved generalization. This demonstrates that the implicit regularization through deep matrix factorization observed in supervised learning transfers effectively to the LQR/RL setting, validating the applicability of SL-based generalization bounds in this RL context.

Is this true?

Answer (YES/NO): NO